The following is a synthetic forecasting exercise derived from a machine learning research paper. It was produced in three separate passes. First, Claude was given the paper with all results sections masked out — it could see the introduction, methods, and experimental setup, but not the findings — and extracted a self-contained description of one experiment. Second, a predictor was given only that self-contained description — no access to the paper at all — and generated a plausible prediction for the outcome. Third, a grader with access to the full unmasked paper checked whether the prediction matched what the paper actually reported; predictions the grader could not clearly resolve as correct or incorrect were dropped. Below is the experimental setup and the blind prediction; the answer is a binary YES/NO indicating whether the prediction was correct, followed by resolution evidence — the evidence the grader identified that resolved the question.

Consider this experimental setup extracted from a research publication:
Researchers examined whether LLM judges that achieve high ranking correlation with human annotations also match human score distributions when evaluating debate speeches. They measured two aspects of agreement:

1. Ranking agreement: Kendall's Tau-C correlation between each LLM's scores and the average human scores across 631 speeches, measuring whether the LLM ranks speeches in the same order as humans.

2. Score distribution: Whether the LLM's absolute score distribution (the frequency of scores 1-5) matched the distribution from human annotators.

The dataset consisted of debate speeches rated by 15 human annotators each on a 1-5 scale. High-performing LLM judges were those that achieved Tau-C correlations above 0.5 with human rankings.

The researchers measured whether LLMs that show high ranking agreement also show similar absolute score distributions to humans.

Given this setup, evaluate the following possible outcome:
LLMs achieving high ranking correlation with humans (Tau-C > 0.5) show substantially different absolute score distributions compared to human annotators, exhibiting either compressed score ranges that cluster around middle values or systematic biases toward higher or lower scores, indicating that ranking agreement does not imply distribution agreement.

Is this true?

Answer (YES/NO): YES